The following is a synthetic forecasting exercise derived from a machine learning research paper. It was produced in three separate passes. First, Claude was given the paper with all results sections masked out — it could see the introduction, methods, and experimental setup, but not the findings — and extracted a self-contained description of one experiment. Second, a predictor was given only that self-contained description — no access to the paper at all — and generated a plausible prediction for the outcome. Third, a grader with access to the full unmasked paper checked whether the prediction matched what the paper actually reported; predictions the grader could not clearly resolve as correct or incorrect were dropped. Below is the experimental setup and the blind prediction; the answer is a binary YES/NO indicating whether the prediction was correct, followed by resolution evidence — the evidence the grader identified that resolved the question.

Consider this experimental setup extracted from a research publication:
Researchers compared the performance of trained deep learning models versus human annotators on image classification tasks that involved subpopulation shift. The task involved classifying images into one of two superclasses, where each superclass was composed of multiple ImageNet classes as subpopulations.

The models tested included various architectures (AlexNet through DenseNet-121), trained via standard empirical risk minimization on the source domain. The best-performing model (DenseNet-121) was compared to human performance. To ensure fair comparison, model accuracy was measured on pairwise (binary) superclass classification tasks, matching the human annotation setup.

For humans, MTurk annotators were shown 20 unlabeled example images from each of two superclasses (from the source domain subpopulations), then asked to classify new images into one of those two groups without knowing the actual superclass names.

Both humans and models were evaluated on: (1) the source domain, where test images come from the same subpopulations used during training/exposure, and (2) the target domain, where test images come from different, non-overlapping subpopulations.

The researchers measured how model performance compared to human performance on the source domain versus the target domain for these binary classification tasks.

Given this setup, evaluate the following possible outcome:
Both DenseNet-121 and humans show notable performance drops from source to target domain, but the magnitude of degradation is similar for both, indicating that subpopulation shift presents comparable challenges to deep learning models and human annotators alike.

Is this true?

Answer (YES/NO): NO